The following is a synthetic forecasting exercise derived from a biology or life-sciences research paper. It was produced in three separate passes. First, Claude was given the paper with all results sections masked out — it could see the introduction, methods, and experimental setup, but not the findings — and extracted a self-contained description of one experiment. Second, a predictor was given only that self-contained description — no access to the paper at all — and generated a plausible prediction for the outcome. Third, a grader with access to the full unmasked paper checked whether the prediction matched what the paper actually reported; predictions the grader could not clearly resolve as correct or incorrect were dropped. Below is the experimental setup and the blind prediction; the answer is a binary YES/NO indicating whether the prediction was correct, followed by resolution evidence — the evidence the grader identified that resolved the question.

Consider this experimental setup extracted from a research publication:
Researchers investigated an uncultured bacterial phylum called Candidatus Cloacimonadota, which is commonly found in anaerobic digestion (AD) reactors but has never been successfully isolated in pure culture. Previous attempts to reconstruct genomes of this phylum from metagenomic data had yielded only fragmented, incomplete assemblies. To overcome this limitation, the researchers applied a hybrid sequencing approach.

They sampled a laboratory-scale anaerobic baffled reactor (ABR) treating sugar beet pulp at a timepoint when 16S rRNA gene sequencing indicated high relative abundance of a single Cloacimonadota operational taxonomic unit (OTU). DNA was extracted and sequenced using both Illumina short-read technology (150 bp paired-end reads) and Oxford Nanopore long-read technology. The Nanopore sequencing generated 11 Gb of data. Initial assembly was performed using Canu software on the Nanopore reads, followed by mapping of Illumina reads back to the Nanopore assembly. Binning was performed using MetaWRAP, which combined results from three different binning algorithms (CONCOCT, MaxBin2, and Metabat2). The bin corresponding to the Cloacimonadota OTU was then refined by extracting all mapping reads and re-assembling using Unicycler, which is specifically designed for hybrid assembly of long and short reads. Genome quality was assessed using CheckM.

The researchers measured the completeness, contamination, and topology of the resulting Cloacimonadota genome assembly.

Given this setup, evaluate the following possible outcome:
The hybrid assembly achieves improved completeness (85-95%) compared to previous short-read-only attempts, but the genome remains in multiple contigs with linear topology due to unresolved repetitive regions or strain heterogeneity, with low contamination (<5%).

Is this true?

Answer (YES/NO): NO